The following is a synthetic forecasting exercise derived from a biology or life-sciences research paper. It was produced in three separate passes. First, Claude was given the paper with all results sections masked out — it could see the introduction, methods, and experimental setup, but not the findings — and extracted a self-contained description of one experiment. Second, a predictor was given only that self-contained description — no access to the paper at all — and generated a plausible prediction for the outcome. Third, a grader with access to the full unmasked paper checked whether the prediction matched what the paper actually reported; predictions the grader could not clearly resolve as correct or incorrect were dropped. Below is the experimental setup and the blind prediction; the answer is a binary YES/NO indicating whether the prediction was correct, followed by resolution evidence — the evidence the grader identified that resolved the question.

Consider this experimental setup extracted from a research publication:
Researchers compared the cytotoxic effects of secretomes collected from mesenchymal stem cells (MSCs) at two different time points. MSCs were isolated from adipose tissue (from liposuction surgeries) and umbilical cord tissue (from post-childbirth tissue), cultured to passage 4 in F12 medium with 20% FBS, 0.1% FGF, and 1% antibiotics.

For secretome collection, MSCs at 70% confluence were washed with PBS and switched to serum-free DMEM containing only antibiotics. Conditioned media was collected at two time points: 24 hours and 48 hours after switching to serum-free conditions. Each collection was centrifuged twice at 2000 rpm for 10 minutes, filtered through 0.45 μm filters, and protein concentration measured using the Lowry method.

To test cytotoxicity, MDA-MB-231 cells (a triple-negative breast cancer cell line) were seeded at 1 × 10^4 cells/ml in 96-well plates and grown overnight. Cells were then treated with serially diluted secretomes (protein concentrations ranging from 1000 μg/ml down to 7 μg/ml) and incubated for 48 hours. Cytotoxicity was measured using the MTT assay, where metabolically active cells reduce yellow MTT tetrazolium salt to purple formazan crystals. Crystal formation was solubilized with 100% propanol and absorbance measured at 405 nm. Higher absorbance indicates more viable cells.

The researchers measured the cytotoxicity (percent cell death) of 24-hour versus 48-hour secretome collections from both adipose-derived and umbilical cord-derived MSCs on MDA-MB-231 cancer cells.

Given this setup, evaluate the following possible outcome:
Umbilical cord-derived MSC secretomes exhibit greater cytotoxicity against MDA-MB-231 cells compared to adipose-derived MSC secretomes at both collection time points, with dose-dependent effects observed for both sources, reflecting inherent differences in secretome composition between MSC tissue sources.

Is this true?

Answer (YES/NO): YES